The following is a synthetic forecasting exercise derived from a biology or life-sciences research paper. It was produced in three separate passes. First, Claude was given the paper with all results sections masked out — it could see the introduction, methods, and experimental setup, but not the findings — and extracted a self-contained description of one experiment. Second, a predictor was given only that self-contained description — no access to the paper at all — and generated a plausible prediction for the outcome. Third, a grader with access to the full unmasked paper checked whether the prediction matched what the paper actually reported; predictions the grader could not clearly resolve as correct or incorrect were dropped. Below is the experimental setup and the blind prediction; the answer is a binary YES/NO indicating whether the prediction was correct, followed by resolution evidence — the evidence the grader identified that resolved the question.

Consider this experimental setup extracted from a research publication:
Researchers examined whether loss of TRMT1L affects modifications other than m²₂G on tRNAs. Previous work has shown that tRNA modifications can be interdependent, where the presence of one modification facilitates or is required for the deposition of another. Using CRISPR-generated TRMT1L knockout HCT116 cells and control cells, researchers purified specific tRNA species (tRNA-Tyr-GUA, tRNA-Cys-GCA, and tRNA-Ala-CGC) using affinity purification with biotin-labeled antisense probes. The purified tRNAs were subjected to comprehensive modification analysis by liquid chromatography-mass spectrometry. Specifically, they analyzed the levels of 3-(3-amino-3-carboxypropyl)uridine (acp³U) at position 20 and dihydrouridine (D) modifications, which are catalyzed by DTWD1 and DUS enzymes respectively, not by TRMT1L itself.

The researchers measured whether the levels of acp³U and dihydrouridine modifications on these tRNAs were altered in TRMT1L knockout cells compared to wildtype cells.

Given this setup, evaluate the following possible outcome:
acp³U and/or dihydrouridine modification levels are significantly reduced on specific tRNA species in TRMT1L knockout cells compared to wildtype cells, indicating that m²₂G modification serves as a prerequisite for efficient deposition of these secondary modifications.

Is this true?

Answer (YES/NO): YES